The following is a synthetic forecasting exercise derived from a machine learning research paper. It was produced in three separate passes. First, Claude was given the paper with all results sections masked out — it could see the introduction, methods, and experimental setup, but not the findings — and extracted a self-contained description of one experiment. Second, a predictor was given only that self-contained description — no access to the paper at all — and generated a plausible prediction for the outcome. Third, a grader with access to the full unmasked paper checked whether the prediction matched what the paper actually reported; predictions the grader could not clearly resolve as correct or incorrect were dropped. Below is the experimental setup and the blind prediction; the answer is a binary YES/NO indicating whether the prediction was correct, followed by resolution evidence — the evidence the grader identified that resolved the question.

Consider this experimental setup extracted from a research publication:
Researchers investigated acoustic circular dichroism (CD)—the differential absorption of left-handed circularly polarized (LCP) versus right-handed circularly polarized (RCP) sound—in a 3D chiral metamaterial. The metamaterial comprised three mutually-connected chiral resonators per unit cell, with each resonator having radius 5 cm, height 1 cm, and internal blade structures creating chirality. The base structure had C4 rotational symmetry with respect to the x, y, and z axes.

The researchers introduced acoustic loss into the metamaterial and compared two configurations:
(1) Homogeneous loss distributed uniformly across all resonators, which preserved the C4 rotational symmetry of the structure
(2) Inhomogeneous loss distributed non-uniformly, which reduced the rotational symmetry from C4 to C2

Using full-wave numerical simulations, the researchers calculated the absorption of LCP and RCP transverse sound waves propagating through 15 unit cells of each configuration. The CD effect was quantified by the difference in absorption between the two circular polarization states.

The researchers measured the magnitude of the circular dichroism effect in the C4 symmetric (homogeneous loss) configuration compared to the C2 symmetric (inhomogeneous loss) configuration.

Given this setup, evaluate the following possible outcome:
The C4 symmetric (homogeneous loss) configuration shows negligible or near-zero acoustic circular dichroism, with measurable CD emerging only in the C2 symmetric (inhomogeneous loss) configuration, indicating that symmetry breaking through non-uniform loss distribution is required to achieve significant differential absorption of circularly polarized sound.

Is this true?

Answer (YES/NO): YES